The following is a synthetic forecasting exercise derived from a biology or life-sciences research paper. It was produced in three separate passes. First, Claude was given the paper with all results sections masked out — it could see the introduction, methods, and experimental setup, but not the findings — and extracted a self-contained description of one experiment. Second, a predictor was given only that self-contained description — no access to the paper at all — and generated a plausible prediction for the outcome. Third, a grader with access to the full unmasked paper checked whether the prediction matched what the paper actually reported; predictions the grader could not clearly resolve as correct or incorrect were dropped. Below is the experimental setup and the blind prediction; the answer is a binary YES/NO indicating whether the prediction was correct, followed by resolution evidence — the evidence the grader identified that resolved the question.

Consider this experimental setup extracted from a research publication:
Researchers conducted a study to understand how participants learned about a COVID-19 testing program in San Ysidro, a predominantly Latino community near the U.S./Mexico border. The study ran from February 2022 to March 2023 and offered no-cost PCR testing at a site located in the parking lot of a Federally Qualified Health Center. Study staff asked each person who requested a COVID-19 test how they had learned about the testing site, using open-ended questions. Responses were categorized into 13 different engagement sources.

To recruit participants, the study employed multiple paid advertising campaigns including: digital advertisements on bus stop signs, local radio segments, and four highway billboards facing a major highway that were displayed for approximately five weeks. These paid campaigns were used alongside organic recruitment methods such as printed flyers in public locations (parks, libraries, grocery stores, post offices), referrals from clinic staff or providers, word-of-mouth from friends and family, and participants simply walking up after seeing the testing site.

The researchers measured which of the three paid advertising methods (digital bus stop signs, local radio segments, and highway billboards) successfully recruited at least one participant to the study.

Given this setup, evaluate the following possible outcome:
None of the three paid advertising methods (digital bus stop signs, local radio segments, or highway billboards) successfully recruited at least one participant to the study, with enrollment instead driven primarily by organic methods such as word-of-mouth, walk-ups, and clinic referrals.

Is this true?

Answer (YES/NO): NO